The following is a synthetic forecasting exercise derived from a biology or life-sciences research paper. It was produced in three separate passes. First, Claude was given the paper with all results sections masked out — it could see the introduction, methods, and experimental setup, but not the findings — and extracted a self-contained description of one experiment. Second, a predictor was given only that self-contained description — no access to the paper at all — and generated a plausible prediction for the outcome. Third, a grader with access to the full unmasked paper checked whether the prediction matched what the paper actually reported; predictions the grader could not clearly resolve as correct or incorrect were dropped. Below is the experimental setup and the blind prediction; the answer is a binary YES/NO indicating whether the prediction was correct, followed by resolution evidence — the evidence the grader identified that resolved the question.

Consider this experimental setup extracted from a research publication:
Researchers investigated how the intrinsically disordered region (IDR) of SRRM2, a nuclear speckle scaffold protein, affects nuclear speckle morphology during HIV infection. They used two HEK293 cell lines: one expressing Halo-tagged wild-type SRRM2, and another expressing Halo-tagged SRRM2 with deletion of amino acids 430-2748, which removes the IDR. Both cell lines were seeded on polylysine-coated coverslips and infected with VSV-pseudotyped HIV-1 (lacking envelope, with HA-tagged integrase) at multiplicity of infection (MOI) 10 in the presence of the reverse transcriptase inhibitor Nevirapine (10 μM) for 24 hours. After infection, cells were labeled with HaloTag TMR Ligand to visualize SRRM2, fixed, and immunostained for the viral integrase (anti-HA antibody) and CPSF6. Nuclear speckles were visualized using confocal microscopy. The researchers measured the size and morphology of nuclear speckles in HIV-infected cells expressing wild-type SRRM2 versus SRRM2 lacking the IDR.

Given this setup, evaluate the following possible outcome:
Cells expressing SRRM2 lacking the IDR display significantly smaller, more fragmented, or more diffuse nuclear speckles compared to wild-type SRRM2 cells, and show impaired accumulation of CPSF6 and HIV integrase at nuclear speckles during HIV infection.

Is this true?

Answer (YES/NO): YES